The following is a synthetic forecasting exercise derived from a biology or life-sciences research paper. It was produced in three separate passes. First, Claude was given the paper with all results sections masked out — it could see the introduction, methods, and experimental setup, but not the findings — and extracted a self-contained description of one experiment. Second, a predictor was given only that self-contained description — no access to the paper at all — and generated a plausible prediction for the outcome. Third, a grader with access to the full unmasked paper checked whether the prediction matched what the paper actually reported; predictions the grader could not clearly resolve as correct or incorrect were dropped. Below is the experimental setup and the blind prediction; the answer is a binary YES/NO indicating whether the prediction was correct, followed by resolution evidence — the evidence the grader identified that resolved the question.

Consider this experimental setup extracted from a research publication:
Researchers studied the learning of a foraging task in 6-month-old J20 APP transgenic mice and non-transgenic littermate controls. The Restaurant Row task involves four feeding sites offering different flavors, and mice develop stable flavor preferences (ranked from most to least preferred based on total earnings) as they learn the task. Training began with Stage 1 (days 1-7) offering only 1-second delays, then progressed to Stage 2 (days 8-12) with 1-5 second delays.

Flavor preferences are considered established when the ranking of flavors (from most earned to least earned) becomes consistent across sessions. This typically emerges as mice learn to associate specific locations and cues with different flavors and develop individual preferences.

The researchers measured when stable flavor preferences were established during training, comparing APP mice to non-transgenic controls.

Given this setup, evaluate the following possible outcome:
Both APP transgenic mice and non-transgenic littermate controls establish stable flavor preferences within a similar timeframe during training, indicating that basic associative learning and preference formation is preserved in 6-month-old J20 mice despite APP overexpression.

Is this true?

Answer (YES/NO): YES